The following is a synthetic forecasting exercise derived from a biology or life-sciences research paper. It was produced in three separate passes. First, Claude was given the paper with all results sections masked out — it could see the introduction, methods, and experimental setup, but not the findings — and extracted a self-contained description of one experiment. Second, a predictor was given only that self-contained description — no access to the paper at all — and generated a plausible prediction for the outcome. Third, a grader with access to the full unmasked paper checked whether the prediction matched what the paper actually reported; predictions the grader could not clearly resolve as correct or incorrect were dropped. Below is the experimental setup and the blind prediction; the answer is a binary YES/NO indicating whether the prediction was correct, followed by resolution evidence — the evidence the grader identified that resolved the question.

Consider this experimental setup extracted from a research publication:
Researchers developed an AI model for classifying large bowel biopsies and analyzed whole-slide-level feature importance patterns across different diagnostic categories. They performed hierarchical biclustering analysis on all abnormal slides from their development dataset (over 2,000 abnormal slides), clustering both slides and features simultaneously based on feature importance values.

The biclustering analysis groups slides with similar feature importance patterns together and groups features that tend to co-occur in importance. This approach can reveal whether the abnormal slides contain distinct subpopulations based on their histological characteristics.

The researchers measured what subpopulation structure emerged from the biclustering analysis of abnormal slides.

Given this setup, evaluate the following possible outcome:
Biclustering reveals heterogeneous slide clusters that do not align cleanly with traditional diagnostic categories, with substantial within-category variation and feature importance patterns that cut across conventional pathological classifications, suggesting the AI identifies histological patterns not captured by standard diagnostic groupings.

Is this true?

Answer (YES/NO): NO